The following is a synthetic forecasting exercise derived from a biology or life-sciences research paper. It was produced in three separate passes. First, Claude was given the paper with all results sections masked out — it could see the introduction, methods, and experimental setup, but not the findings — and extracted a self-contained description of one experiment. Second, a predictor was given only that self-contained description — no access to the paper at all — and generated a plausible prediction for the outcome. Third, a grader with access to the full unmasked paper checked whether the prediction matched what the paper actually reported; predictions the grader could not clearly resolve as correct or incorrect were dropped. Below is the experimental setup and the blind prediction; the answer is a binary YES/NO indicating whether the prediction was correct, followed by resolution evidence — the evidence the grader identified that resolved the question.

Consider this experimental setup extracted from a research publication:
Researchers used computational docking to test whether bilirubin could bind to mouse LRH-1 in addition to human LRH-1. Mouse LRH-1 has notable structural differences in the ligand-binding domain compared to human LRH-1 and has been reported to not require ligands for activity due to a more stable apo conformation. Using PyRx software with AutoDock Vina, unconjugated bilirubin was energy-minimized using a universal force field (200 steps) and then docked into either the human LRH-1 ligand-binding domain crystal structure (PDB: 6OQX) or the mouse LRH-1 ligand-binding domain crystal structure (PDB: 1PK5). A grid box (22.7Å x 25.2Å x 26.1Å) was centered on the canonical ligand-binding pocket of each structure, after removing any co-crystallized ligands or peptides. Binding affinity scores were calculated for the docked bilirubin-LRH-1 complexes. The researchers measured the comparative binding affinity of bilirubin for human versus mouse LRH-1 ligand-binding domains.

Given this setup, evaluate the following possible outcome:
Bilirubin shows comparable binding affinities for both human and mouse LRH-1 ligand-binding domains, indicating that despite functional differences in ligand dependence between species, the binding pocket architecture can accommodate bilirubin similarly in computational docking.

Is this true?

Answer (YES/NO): NO